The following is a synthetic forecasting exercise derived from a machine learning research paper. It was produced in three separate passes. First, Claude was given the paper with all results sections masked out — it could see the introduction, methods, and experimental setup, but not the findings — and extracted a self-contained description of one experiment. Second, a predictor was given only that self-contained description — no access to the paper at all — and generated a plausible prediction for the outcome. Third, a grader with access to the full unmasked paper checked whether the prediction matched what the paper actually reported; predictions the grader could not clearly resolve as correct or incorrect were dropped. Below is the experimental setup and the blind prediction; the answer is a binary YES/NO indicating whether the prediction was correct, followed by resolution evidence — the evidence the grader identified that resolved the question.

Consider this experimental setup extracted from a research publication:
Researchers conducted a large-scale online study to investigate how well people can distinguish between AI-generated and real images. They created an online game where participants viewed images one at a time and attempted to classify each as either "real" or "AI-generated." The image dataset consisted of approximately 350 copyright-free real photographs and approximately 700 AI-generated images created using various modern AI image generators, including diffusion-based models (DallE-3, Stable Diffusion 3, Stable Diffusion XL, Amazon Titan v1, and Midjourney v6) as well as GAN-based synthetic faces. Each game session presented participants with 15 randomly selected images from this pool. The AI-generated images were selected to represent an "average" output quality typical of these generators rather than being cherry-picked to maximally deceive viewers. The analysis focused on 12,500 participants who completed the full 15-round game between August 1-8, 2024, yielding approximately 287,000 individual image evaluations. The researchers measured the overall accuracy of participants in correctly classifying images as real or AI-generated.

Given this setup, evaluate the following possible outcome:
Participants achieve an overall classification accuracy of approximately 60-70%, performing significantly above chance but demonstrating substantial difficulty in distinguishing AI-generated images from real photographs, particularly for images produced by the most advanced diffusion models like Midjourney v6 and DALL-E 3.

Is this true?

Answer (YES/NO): NO